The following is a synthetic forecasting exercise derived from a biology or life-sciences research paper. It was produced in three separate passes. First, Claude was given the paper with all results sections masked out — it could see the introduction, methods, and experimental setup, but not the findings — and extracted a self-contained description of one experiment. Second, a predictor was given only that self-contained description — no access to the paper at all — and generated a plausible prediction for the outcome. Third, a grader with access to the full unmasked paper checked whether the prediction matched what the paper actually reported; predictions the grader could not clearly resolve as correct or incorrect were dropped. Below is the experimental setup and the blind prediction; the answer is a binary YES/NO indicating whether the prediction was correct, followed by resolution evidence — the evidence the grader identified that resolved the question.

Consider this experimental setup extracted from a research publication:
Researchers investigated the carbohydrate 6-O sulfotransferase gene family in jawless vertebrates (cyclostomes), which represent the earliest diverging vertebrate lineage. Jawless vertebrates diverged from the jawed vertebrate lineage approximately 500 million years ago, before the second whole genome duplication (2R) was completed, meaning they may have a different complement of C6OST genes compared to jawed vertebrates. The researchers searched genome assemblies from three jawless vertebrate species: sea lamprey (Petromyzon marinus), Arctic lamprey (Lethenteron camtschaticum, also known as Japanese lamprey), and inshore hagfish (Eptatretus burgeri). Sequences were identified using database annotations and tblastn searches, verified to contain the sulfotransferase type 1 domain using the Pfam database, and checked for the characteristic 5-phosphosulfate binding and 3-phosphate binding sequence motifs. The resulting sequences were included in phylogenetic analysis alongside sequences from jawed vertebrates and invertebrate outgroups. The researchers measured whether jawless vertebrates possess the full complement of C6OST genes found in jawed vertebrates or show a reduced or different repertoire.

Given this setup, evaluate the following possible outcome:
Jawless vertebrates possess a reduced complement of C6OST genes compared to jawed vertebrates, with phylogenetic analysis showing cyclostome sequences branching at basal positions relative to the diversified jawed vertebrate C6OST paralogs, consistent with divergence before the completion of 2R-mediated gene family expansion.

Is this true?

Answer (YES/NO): YES